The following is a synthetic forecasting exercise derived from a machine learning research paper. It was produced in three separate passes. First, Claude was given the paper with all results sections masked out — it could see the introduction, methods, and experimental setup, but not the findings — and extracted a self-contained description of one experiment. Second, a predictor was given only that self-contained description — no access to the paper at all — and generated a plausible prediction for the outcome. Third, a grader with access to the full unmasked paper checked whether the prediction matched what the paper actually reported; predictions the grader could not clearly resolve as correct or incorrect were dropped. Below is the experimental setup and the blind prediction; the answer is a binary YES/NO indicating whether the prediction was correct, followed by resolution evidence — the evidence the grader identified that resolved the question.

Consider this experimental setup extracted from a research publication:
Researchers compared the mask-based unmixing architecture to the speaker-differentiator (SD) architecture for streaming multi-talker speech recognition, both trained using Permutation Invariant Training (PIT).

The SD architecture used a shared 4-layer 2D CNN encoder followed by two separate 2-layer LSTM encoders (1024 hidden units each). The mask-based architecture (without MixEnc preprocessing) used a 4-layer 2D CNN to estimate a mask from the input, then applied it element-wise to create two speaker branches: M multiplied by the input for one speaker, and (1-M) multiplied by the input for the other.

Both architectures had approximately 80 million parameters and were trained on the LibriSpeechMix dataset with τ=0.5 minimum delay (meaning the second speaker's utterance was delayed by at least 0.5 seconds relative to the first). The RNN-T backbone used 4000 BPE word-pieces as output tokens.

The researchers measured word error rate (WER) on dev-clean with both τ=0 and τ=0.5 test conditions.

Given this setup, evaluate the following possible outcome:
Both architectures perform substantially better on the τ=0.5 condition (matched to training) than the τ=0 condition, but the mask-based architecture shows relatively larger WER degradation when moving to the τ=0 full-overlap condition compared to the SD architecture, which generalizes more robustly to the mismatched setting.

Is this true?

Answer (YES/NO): NO